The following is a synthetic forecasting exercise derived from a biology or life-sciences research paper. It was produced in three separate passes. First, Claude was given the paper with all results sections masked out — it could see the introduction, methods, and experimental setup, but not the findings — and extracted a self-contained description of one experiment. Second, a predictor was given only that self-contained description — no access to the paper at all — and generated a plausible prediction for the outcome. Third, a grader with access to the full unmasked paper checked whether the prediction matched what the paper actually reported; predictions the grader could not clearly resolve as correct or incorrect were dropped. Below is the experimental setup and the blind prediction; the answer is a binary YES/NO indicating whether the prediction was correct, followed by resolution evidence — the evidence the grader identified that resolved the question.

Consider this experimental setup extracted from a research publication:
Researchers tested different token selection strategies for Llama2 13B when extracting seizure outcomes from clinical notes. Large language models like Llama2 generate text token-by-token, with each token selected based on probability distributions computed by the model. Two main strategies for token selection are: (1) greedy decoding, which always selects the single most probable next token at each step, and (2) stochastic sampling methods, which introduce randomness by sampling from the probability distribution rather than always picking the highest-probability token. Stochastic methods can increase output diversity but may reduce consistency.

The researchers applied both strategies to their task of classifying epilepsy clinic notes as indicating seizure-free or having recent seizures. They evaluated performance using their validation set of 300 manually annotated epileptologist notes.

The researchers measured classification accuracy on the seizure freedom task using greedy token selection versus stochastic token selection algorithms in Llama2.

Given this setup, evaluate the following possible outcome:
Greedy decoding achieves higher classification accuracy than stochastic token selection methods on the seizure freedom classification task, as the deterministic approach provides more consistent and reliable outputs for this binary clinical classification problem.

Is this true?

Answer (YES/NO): YES